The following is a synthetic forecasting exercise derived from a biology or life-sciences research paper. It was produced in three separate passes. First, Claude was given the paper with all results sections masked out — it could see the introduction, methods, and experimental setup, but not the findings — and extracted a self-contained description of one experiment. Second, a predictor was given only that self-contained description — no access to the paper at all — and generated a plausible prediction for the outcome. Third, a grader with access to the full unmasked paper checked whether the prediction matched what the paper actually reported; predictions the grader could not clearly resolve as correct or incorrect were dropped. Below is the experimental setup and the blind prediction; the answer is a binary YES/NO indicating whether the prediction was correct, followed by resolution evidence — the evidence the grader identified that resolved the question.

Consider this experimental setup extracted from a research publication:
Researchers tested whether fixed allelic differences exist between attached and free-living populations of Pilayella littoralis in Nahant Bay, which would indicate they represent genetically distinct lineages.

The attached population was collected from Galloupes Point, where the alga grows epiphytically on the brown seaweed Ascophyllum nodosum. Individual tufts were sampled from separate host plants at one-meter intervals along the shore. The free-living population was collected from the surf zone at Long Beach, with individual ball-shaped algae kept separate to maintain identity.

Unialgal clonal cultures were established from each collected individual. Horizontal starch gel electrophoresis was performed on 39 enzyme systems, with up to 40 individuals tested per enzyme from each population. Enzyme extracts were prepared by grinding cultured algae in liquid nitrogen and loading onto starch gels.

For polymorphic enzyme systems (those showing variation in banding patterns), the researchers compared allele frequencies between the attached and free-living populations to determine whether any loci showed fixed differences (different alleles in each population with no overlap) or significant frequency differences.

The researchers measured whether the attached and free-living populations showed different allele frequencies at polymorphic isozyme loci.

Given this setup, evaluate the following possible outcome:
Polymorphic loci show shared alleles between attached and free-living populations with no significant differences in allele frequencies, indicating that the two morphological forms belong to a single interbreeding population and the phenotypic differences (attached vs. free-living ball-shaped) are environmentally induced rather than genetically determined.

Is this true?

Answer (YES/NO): NO